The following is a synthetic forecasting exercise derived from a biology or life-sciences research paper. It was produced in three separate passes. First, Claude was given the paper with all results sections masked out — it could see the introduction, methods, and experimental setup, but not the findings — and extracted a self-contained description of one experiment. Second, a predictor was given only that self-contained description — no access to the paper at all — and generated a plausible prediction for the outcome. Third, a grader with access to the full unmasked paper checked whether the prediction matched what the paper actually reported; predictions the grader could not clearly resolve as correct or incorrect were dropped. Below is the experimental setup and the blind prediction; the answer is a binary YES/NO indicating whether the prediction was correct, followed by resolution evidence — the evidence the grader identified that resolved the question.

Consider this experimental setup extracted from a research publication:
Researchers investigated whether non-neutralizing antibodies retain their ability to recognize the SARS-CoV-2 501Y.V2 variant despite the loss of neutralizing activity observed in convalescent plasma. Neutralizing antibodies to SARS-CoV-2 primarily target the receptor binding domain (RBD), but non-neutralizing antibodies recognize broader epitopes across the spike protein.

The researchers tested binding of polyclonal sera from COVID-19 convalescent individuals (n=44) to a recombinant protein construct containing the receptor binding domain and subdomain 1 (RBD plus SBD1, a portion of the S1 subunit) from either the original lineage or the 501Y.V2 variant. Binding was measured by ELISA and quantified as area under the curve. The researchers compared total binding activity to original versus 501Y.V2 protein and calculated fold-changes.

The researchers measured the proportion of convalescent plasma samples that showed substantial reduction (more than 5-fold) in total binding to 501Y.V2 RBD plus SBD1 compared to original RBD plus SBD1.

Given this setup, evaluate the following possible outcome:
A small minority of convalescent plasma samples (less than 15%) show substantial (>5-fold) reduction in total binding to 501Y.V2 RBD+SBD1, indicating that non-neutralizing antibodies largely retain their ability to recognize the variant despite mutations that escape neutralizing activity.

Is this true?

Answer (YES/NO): NO